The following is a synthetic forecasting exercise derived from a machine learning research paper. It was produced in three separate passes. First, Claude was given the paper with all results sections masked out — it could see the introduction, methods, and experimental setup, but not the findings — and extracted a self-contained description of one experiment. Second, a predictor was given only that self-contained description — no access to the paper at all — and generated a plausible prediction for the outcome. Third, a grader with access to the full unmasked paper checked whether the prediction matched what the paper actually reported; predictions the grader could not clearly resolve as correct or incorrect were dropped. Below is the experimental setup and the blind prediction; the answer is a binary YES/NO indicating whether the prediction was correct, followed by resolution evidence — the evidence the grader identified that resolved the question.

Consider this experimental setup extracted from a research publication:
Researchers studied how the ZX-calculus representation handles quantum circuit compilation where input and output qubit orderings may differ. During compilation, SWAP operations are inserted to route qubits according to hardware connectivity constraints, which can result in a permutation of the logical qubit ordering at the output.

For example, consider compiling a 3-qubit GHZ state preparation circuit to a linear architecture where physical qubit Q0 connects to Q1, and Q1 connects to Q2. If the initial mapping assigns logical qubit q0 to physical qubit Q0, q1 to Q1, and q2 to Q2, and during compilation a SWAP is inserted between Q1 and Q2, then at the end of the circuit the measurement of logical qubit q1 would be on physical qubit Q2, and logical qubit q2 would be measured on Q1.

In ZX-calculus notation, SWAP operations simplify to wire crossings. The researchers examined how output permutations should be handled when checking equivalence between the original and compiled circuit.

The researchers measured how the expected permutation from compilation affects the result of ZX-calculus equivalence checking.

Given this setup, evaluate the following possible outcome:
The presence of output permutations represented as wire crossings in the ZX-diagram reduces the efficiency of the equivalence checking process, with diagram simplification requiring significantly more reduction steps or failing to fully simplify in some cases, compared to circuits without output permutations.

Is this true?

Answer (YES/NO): NO